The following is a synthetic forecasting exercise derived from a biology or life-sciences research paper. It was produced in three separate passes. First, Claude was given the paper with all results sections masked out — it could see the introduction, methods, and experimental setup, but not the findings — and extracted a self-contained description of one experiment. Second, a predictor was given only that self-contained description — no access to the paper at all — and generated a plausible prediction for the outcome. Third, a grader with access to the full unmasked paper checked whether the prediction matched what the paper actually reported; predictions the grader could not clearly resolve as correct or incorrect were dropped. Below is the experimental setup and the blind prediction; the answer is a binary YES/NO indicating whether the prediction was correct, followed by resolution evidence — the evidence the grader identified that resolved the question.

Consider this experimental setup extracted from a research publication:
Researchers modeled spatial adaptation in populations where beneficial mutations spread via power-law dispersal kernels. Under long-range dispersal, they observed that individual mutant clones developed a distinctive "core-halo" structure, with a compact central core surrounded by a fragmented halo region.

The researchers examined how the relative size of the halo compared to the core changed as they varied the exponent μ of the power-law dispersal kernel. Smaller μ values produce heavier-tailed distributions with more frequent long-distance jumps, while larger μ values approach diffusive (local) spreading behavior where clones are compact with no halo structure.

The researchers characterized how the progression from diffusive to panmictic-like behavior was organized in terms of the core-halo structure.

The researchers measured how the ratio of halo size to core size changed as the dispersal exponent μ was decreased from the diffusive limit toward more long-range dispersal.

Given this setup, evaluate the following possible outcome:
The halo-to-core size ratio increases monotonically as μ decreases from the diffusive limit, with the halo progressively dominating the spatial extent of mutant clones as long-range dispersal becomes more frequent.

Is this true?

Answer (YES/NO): YES